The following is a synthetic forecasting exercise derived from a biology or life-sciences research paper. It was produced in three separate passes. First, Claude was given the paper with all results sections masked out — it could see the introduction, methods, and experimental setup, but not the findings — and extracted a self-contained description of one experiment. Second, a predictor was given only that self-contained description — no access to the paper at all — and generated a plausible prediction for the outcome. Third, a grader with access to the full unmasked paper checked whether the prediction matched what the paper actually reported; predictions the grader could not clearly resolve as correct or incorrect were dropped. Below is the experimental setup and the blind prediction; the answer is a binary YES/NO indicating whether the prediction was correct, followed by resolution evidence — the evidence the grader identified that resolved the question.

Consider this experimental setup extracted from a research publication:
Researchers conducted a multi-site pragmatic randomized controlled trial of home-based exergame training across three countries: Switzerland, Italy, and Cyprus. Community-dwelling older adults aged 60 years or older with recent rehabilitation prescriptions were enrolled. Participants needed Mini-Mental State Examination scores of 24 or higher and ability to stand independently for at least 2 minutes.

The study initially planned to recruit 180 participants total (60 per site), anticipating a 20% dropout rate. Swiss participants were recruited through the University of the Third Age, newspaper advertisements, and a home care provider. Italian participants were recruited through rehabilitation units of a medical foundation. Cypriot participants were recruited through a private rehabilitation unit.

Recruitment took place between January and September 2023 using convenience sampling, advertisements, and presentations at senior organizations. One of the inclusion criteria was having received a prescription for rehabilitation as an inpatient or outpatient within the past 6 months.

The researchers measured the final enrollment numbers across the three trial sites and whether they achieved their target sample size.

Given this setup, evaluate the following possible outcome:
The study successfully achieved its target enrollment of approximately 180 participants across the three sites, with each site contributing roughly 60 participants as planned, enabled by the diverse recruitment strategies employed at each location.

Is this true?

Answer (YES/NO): NO